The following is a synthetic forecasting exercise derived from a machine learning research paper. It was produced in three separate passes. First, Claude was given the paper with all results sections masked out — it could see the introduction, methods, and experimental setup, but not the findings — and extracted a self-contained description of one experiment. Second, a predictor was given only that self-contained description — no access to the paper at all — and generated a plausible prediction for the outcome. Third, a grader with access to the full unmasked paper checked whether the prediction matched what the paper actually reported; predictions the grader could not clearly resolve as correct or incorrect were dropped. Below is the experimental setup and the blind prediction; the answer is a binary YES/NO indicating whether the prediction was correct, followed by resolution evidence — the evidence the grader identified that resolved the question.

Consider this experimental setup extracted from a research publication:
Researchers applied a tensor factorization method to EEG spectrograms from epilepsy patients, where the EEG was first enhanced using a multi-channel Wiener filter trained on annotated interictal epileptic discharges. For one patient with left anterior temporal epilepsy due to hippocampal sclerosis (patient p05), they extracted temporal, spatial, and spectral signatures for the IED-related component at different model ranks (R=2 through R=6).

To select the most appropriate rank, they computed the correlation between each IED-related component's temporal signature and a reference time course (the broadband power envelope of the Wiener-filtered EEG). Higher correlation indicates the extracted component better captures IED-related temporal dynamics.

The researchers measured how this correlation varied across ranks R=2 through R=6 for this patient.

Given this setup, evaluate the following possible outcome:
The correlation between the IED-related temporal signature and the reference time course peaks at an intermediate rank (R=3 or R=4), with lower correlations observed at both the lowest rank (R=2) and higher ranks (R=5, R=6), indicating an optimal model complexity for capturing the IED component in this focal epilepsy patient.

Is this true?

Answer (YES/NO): NO